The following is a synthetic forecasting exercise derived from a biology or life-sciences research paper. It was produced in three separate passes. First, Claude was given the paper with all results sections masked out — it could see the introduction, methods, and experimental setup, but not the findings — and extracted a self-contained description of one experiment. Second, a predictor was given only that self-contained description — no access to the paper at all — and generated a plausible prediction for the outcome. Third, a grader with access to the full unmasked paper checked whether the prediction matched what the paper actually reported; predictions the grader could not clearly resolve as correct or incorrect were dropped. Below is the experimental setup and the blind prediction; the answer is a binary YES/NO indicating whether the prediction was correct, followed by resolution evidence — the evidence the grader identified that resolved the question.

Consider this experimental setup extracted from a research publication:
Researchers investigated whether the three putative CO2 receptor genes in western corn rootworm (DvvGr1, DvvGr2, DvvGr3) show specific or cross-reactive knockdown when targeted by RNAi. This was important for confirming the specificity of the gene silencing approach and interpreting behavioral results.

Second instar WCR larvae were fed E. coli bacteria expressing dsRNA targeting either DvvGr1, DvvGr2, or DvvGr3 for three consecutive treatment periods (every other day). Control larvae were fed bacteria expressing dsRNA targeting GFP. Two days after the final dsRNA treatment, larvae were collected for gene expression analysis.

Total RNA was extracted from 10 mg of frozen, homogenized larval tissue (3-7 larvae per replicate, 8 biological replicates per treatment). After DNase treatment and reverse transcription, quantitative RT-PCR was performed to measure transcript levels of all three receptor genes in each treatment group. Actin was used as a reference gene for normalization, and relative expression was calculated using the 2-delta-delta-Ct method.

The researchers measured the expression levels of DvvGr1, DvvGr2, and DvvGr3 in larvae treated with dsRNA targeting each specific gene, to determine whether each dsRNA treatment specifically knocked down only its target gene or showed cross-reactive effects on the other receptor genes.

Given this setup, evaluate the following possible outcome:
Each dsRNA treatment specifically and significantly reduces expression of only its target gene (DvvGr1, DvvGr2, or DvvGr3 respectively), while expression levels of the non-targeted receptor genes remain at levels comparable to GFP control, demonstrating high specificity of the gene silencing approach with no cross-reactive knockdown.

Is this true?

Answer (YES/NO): YES